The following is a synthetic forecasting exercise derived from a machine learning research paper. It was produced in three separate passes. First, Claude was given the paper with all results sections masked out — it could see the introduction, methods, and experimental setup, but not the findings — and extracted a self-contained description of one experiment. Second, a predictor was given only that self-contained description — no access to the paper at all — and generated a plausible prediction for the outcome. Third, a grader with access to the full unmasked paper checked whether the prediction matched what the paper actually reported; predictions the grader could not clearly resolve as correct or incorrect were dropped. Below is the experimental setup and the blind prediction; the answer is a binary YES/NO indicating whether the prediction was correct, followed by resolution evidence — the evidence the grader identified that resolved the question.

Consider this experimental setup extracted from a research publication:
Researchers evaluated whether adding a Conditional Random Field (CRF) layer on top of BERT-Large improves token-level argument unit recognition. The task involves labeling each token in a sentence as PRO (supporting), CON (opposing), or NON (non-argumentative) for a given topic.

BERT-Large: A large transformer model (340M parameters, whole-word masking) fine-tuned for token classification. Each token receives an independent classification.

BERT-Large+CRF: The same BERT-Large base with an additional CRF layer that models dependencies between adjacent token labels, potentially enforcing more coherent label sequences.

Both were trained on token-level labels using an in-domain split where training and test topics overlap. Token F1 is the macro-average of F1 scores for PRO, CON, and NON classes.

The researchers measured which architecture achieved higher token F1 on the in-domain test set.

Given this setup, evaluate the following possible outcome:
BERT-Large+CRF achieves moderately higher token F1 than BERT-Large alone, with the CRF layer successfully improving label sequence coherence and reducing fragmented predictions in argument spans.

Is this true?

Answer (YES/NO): YES